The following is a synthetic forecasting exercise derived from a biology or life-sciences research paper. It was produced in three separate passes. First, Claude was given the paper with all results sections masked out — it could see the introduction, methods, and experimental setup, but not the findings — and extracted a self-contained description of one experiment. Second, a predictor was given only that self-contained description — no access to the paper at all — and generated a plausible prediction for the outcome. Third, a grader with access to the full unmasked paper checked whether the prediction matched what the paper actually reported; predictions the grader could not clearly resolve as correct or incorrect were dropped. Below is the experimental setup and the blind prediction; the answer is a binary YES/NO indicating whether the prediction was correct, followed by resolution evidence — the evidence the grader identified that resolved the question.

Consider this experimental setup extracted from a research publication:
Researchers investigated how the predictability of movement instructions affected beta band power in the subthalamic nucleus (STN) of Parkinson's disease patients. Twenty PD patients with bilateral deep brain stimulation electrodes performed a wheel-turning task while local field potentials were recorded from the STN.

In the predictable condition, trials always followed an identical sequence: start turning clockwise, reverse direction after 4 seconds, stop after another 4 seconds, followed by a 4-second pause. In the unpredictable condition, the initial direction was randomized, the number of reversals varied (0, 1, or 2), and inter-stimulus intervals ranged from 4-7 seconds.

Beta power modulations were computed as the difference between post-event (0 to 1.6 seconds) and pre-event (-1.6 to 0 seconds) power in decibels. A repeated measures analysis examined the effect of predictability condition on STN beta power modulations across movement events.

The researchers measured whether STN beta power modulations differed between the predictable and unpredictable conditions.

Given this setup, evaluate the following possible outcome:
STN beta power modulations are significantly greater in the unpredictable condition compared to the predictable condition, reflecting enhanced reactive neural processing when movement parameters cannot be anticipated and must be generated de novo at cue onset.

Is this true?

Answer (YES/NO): NO